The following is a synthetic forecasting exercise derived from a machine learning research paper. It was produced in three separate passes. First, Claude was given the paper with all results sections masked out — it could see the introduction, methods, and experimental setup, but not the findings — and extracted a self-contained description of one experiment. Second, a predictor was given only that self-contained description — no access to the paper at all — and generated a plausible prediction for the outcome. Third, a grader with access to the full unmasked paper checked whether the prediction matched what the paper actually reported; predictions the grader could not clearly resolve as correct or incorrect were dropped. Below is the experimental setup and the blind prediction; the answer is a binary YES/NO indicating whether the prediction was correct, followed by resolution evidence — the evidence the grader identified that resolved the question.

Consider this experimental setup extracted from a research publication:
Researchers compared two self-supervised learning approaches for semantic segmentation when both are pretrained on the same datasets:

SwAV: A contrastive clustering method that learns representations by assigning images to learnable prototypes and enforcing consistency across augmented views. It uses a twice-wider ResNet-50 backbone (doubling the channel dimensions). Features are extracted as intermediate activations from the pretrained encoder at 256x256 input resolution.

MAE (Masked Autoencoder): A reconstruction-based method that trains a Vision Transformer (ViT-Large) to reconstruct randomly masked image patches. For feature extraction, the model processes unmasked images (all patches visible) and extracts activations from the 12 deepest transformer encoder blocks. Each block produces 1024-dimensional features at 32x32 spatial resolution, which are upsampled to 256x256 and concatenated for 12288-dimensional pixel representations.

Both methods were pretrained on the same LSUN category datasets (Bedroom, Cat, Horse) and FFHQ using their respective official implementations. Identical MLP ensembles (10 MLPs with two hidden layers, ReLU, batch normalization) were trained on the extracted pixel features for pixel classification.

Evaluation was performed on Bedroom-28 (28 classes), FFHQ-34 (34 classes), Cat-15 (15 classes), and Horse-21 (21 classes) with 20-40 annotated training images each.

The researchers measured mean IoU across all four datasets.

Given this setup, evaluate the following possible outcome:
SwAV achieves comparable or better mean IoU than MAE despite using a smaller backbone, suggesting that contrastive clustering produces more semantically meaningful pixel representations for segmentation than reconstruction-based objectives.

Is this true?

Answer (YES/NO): NO